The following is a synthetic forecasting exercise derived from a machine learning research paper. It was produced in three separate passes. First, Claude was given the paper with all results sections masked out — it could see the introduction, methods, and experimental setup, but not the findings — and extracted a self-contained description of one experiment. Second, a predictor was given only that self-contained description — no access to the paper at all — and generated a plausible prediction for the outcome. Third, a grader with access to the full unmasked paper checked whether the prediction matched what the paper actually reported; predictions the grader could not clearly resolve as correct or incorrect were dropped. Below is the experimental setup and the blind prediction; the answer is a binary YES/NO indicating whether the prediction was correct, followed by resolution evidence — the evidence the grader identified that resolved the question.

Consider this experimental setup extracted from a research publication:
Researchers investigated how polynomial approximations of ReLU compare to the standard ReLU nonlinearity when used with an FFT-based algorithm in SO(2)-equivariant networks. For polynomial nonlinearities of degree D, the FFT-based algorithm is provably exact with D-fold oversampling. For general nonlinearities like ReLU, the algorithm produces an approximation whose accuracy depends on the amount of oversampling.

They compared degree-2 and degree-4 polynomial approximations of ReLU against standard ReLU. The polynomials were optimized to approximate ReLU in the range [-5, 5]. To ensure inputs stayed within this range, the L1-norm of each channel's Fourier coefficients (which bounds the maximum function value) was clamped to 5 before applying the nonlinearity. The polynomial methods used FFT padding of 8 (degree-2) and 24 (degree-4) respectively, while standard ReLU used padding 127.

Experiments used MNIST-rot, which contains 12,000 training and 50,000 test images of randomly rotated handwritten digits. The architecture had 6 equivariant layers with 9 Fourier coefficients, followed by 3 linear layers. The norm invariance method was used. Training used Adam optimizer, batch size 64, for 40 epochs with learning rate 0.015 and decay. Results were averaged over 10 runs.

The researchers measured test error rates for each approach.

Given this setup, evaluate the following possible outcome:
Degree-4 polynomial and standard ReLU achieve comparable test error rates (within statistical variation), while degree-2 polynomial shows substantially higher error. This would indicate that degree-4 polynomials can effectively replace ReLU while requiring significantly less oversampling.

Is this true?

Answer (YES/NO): NO